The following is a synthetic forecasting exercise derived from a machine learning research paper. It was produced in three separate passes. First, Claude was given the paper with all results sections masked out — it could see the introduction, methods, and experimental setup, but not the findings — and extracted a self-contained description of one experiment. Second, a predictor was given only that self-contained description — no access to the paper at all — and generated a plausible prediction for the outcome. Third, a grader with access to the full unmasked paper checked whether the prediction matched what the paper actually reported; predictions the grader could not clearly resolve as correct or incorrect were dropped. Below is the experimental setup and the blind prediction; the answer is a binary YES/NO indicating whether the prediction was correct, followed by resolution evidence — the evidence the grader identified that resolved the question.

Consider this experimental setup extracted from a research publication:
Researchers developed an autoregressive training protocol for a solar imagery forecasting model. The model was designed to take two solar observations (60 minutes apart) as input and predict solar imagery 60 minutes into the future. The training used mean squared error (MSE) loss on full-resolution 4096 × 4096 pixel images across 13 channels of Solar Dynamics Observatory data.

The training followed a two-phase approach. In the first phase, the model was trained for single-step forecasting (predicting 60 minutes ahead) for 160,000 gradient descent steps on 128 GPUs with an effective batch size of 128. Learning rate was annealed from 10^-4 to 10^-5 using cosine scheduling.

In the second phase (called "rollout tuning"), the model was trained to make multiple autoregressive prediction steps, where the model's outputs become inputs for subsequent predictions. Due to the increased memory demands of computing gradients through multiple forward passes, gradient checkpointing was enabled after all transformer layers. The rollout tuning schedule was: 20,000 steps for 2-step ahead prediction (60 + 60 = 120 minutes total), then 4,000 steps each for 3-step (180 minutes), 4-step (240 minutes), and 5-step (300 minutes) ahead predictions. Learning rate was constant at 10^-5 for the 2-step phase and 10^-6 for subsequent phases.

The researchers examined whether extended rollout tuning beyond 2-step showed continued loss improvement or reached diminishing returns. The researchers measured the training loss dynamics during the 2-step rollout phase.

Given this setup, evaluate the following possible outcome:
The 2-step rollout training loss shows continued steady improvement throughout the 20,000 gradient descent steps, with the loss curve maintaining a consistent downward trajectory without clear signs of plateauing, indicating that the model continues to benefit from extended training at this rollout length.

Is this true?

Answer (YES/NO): YES